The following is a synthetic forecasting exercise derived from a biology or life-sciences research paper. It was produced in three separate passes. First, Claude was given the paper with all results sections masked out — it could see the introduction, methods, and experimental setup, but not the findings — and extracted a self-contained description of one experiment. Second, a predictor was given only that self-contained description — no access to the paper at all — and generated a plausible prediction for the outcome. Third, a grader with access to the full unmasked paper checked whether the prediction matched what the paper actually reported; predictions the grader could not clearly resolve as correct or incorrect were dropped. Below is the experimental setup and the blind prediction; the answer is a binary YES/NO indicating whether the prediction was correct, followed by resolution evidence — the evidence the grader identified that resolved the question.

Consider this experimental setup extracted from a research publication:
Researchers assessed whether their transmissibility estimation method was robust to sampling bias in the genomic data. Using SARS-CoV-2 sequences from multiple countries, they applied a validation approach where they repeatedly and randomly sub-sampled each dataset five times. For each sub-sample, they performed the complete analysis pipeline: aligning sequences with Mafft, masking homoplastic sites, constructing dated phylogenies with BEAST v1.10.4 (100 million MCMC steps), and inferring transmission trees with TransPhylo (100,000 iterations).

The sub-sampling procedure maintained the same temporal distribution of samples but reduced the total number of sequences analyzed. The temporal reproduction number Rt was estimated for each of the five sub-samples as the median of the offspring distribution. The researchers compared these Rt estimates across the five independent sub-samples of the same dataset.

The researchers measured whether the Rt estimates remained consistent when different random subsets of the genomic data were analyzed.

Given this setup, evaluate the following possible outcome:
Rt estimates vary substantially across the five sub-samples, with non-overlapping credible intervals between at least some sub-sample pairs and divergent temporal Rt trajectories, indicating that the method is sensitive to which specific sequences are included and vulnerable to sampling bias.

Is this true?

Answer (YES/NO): NO